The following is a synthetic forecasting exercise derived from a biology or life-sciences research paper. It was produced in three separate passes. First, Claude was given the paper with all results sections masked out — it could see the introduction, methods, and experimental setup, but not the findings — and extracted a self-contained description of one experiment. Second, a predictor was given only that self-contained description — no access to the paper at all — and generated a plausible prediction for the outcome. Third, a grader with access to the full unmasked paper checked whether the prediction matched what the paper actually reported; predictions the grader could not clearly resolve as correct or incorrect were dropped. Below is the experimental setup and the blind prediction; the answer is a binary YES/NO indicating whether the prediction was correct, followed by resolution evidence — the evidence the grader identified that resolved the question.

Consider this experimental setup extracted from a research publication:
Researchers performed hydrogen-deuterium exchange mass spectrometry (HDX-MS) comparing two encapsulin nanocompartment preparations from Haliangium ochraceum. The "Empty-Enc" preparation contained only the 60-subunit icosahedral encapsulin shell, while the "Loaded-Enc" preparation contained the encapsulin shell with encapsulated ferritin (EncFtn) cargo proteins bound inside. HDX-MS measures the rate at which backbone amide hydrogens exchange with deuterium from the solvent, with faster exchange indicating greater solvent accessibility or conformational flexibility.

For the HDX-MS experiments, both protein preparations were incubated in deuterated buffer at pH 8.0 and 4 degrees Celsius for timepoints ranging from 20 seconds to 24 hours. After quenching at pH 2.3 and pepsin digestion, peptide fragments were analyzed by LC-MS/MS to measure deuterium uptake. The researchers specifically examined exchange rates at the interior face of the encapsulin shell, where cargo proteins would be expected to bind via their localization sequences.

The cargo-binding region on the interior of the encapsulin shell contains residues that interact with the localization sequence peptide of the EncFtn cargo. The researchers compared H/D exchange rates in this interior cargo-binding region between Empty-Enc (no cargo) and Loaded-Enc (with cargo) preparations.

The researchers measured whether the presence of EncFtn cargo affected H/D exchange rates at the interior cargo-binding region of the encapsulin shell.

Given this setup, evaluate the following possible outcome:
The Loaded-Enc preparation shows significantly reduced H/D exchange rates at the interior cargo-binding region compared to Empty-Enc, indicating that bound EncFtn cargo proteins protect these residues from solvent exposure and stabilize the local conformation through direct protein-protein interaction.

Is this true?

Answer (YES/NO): NO